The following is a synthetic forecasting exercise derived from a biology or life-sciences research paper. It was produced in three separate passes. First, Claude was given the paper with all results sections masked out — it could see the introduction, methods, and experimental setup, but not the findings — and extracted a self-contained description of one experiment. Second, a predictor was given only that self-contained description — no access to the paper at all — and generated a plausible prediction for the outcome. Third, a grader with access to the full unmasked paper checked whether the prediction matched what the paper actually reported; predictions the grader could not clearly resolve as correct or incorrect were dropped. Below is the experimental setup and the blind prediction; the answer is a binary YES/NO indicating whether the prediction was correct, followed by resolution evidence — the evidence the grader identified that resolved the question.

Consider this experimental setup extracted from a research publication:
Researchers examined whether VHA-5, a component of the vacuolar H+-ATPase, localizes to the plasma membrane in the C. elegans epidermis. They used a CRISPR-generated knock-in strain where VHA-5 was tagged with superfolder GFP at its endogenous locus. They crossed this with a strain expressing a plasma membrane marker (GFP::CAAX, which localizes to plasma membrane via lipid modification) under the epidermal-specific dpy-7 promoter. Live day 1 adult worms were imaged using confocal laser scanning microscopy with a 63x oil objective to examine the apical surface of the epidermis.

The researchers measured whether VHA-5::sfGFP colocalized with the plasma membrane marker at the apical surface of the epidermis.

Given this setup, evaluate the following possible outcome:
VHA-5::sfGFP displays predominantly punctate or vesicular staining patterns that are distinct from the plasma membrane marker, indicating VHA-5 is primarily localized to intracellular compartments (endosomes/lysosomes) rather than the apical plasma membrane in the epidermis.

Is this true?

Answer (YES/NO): NO